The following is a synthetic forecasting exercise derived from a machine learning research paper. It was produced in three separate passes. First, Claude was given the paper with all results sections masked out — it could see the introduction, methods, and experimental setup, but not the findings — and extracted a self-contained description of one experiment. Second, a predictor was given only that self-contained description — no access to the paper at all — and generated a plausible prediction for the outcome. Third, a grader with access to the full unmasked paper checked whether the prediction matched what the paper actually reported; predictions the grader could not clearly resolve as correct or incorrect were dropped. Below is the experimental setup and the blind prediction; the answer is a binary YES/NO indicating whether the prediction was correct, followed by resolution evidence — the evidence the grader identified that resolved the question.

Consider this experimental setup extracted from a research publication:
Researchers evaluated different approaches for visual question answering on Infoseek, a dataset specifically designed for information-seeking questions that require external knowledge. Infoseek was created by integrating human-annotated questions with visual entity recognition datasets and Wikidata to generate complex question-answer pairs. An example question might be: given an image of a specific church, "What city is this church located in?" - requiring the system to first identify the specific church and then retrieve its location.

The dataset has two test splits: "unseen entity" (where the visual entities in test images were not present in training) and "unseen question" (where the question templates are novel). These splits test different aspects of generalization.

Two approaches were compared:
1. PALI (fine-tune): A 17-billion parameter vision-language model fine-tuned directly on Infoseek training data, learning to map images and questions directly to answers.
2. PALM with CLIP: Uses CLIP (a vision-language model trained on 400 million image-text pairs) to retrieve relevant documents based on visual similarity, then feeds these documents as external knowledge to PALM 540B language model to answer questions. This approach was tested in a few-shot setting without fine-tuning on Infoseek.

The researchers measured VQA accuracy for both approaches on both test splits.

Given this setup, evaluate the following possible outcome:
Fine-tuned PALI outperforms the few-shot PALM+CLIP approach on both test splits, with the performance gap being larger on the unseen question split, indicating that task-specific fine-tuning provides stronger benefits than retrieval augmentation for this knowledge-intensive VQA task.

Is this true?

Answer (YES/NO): NO